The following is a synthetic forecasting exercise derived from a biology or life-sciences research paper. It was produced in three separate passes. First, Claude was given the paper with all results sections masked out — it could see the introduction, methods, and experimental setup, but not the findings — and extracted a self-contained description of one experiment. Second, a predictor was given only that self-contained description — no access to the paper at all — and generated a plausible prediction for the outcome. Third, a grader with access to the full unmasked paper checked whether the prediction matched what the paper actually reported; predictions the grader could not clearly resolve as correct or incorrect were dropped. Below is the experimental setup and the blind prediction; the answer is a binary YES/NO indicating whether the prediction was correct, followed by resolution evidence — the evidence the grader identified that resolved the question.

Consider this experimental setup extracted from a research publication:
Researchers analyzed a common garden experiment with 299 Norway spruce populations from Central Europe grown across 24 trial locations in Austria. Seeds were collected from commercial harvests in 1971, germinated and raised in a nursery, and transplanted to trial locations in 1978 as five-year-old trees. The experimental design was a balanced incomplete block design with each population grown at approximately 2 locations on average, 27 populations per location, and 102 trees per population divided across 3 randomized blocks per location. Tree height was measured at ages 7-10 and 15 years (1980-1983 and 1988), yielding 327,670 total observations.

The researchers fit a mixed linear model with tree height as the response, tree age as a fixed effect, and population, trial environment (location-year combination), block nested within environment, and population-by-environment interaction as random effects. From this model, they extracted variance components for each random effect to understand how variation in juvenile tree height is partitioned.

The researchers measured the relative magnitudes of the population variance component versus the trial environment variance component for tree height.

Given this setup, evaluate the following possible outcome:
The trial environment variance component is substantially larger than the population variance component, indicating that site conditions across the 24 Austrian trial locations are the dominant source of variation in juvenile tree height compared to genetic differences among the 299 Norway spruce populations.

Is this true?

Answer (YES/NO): YES